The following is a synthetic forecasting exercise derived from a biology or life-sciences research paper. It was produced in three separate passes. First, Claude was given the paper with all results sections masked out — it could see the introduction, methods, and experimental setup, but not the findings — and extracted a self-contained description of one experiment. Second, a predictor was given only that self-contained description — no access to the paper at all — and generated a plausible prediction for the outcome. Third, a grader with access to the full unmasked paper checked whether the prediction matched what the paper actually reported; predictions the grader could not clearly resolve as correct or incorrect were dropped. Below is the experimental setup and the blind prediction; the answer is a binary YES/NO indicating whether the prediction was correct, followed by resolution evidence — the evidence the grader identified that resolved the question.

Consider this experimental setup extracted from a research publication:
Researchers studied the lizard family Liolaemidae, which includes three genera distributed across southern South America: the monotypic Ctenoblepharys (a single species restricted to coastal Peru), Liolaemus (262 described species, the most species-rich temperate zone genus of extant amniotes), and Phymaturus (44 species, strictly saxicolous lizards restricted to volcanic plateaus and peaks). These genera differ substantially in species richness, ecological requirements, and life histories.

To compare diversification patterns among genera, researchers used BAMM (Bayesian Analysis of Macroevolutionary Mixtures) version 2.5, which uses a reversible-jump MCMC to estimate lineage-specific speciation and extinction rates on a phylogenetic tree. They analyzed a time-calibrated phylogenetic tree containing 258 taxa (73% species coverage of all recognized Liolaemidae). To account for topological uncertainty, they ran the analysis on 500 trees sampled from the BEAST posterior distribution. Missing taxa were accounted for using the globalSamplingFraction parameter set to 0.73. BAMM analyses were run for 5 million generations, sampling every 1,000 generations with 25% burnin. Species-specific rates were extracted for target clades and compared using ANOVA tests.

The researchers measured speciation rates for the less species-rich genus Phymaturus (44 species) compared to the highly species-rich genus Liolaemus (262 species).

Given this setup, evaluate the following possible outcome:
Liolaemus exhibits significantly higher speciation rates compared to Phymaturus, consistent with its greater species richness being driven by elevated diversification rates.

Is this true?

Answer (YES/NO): NO